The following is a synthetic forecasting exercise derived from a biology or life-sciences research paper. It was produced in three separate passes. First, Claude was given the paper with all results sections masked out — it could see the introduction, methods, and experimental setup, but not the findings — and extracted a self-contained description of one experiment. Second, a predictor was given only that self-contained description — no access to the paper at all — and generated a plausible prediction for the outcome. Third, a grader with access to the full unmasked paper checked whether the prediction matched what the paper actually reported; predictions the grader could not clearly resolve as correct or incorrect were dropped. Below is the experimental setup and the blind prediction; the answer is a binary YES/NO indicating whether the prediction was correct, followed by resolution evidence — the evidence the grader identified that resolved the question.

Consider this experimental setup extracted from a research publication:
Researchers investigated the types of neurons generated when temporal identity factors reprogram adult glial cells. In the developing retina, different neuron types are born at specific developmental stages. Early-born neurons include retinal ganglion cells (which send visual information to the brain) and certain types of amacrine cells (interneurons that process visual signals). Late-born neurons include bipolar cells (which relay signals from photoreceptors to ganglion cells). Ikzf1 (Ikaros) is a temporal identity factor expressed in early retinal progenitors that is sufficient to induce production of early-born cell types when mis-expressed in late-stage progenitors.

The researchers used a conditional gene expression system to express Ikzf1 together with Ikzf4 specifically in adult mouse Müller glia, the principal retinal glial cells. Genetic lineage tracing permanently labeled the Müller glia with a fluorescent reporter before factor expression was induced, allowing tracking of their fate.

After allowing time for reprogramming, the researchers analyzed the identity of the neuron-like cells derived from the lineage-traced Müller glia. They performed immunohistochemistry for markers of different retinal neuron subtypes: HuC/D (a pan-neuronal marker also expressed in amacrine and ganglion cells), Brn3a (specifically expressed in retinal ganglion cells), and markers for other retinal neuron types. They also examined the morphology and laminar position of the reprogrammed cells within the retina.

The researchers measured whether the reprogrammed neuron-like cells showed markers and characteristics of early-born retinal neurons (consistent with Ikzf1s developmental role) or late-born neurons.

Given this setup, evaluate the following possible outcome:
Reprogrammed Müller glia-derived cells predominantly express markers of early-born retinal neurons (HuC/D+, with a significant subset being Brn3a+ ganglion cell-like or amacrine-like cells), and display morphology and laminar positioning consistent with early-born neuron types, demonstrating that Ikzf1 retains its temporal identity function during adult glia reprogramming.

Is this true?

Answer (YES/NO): NO